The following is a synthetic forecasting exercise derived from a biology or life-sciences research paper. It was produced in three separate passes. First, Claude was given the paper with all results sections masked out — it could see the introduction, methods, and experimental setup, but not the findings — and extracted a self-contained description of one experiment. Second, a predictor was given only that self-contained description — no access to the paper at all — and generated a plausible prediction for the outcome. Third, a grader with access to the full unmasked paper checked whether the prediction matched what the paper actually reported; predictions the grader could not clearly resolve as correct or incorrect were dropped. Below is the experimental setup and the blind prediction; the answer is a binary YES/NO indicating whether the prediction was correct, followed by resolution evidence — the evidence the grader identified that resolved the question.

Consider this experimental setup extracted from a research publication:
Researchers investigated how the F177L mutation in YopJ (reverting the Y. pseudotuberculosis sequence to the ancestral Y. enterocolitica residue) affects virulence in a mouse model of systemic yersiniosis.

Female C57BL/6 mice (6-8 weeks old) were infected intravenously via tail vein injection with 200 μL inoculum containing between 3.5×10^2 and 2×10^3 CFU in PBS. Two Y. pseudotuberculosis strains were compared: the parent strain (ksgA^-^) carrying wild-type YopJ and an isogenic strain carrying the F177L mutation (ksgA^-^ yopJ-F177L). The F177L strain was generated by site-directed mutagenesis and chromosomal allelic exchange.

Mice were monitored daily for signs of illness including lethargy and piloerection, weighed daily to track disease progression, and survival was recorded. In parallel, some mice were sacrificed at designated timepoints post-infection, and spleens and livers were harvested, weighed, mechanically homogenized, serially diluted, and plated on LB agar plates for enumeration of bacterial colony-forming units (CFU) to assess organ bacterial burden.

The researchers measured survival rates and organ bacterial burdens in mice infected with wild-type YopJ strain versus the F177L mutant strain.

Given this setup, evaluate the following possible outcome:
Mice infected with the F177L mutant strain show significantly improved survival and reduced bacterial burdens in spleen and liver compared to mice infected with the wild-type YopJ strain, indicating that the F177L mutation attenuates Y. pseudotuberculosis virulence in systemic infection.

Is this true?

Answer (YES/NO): YES